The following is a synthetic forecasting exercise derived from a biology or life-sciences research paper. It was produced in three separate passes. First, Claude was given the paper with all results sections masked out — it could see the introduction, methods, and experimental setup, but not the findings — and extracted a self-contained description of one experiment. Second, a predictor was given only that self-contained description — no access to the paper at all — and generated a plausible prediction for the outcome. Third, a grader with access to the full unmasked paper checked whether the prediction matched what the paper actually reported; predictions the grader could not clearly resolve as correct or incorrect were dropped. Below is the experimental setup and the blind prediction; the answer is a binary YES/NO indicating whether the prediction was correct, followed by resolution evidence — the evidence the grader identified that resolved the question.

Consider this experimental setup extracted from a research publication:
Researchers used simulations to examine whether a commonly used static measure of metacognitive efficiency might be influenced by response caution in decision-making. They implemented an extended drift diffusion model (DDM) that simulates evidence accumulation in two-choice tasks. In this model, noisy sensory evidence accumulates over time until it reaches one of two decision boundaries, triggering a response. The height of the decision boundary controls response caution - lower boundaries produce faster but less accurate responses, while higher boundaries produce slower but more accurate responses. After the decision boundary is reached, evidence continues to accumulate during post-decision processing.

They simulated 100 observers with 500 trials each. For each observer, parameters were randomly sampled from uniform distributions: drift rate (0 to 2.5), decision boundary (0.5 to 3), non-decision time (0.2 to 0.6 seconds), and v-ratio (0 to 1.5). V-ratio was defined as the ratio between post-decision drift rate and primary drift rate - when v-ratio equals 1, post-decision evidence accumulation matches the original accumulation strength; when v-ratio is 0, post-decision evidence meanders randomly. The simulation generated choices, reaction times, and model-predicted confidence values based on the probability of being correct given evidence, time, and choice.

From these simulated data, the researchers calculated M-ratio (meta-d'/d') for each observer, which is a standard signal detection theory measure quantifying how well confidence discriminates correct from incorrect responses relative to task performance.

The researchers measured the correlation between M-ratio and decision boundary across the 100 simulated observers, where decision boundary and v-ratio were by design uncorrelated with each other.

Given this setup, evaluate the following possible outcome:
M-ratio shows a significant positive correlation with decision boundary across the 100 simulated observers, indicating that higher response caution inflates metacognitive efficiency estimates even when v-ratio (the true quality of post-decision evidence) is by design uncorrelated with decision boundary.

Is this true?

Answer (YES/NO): NO